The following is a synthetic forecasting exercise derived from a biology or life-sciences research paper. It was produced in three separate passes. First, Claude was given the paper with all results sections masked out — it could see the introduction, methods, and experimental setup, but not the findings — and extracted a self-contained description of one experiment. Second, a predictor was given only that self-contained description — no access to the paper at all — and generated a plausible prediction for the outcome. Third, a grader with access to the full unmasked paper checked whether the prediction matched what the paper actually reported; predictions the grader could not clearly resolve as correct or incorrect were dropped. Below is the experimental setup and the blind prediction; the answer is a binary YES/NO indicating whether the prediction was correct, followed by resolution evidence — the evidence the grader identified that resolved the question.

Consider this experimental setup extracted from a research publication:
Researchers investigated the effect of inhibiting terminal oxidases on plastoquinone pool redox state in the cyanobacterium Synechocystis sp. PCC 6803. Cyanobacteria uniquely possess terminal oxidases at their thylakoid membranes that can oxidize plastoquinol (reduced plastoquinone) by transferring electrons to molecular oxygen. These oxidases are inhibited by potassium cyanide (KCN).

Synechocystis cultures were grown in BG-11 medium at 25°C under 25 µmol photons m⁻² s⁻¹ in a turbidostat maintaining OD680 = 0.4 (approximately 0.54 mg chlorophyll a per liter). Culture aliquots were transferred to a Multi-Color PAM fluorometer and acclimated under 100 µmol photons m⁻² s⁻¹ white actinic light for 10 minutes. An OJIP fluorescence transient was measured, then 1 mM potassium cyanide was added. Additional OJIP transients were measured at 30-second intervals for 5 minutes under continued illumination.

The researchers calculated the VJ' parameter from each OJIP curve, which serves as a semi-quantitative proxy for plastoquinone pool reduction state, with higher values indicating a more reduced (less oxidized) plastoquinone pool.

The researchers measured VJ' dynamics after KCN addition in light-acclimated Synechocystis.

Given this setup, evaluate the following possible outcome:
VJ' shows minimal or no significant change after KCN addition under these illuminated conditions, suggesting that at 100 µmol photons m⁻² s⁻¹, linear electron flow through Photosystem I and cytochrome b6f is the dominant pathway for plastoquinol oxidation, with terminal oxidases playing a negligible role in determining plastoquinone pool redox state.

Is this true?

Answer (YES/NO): NO